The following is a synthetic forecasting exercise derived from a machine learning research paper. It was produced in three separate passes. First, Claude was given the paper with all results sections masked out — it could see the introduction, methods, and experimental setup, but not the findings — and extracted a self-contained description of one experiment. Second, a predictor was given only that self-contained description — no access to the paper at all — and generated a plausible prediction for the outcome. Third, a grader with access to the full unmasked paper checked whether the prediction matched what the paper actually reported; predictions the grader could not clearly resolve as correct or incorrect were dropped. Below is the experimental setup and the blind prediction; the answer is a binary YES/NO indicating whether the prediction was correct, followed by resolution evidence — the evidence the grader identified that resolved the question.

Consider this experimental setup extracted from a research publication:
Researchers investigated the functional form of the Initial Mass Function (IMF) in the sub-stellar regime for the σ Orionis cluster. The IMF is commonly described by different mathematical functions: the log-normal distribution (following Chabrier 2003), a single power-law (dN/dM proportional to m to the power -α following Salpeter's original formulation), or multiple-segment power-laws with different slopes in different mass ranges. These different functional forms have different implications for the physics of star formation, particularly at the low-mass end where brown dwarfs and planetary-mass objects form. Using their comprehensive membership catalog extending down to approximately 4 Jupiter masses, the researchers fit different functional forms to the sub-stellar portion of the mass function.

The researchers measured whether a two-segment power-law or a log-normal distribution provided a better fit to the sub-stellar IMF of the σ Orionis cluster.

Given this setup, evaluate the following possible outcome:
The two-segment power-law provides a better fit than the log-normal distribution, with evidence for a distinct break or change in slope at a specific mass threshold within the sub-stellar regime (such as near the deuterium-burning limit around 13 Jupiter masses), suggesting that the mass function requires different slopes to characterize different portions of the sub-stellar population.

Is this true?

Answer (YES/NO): NO